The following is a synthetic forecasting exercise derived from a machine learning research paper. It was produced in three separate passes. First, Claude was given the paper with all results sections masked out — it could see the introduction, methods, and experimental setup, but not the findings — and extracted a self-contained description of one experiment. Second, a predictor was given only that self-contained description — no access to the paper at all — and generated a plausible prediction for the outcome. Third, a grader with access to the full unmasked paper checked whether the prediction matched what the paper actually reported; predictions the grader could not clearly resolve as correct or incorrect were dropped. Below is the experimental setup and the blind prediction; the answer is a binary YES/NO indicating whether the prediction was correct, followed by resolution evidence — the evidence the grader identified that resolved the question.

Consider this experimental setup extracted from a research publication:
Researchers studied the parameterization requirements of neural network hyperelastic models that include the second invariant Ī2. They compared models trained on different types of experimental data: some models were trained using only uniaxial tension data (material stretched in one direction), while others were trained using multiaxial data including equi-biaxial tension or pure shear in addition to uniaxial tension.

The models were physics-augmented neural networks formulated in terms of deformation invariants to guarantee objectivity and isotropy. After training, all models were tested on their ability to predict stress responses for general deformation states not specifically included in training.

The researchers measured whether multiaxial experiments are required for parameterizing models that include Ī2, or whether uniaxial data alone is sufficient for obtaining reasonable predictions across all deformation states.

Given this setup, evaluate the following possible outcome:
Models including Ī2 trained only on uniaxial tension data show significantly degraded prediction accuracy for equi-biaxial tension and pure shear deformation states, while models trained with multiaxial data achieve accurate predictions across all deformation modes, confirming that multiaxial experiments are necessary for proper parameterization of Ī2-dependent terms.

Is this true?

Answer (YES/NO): YES